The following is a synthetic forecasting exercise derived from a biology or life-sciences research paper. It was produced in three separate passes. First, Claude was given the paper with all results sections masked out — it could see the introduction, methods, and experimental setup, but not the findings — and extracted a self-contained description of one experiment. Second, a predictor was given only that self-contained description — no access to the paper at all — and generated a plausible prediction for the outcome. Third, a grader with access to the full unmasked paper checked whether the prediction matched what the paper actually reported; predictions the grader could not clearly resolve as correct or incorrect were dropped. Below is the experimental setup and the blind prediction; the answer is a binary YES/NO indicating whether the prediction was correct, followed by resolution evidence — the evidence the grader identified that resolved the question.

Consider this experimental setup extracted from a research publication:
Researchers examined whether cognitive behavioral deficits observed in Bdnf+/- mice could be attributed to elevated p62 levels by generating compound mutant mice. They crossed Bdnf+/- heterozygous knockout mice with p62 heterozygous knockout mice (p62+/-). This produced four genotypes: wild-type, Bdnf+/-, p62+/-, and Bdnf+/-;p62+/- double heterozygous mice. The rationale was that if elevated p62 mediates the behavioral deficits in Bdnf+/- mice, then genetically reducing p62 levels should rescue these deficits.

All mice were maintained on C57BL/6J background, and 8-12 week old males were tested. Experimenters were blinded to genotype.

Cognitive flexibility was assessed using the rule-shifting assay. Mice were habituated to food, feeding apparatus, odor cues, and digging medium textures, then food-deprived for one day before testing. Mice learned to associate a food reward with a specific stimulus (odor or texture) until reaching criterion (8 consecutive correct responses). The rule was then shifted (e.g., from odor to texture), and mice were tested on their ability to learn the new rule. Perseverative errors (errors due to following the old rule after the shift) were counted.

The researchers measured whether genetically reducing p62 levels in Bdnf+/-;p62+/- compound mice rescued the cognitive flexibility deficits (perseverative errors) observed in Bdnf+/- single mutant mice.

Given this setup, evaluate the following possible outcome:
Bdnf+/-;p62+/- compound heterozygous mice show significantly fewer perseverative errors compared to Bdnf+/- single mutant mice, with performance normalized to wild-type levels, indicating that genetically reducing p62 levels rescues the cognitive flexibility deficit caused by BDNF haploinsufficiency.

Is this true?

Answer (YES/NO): YES